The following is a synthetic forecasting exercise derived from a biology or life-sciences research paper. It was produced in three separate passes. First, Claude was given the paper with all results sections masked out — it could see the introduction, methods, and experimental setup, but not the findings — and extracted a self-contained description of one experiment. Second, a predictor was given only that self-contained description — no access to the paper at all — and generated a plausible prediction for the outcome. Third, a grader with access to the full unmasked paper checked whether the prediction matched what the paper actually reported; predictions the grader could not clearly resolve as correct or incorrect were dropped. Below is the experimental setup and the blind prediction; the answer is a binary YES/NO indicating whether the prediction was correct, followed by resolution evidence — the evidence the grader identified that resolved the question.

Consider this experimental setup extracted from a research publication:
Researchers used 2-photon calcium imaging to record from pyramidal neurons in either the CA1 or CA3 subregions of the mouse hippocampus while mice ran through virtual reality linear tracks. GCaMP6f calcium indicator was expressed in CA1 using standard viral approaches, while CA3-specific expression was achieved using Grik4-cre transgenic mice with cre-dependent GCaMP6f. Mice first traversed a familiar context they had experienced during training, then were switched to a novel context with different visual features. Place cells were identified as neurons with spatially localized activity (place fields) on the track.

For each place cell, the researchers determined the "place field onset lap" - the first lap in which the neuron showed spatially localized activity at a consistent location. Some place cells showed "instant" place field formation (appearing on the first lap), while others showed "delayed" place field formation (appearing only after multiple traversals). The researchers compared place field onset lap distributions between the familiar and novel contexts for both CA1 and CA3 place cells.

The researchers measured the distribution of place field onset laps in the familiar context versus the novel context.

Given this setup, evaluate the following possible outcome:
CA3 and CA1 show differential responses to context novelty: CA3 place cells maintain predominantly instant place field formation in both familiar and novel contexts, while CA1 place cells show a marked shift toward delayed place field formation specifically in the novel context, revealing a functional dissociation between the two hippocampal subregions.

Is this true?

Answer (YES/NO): NO